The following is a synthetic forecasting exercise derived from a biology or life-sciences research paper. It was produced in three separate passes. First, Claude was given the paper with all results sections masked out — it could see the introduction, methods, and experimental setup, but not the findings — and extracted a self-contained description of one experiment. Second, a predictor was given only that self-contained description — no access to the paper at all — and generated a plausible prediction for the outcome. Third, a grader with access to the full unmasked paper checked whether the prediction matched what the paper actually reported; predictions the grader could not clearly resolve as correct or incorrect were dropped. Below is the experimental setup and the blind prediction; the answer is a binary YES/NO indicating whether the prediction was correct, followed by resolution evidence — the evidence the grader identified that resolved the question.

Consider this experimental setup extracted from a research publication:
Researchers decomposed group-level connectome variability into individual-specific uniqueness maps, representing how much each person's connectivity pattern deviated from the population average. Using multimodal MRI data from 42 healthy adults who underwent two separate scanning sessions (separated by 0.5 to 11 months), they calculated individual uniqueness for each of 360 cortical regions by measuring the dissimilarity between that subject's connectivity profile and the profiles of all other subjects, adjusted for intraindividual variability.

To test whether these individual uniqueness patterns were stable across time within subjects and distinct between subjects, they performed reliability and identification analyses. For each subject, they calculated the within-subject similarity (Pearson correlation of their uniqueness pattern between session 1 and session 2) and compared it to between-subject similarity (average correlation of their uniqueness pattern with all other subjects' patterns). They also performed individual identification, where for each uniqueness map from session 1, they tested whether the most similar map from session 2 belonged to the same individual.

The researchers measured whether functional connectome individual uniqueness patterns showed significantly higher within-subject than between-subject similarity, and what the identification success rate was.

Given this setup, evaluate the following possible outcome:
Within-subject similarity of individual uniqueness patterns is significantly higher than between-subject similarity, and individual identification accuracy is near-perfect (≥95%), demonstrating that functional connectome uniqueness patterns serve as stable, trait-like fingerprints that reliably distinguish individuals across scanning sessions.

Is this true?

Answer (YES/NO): NO